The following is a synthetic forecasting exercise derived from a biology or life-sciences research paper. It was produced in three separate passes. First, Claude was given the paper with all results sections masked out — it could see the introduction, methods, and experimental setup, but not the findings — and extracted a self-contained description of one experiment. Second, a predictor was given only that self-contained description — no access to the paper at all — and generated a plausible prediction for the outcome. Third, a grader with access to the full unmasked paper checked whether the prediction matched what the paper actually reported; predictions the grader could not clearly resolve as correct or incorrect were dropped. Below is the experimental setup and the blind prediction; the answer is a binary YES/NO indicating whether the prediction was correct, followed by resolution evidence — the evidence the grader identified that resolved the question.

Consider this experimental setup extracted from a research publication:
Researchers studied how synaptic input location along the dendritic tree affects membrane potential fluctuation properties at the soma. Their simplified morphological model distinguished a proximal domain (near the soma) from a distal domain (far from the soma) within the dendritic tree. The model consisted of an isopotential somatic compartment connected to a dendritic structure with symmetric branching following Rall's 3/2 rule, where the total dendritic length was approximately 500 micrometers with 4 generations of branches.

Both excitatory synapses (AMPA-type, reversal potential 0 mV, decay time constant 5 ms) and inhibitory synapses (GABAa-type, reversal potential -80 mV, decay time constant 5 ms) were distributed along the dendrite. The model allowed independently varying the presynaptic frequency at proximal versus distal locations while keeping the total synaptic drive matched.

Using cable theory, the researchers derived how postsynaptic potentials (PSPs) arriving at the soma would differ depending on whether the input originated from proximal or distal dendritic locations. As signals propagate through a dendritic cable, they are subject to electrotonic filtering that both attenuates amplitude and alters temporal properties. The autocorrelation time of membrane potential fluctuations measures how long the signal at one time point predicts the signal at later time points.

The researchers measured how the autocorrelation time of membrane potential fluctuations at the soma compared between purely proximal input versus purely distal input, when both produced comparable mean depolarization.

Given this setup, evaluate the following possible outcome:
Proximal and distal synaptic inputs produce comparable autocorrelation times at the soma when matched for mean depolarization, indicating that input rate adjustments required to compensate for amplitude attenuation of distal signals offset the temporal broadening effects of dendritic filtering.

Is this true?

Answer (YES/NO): NO